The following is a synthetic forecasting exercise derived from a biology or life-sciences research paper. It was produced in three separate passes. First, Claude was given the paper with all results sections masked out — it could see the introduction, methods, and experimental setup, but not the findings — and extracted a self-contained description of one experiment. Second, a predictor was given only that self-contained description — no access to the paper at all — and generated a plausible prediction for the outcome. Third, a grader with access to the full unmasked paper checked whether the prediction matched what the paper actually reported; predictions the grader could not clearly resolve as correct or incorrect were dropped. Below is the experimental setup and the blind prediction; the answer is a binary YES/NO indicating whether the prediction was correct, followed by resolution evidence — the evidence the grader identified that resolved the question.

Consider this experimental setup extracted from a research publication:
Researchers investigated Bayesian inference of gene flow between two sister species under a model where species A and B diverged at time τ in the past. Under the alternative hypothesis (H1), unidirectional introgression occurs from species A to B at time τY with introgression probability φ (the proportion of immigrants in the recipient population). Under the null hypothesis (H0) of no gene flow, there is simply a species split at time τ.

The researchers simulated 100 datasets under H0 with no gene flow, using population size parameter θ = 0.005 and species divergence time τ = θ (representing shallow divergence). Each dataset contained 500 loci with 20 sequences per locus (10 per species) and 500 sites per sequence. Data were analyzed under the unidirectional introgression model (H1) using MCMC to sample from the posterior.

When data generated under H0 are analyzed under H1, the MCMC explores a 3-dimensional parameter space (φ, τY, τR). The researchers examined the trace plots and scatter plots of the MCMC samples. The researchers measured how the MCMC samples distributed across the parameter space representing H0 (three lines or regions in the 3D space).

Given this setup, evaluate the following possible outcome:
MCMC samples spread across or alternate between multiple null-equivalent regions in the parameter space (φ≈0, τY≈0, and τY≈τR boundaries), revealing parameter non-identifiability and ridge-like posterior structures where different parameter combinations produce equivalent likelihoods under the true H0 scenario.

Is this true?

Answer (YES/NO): NO